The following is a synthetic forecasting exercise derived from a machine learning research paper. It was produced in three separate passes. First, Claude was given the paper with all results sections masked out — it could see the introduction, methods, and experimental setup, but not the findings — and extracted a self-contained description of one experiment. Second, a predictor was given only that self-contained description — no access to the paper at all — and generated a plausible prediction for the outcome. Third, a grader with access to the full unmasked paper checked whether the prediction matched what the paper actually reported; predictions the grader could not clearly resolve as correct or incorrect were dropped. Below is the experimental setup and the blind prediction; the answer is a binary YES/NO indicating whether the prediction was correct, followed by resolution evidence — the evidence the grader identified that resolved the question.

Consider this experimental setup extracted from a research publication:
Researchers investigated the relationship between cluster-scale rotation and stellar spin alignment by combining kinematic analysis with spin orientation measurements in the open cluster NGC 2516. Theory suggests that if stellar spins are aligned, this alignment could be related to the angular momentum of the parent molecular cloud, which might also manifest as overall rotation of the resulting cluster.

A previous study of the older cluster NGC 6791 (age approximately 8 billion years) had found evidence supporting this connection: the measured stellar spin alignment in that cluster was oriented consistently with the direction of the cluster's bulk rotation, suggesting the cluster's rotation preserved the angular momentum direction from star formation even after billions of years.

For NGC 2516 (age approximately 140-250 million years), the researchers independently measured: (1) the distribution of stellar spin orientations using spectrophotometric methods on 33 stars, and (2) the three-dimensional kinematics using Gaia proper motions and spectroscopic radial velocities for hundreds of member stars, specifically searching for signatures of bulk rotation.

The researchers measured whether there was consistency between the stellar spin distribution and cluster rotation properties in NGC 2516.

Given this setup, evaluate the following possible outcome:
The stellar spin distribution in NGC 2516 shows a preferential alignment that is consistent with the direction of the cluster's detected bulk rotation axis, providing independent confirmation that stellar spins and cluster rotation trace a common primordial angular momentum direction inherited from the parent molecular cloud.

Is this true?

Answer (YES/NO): NO